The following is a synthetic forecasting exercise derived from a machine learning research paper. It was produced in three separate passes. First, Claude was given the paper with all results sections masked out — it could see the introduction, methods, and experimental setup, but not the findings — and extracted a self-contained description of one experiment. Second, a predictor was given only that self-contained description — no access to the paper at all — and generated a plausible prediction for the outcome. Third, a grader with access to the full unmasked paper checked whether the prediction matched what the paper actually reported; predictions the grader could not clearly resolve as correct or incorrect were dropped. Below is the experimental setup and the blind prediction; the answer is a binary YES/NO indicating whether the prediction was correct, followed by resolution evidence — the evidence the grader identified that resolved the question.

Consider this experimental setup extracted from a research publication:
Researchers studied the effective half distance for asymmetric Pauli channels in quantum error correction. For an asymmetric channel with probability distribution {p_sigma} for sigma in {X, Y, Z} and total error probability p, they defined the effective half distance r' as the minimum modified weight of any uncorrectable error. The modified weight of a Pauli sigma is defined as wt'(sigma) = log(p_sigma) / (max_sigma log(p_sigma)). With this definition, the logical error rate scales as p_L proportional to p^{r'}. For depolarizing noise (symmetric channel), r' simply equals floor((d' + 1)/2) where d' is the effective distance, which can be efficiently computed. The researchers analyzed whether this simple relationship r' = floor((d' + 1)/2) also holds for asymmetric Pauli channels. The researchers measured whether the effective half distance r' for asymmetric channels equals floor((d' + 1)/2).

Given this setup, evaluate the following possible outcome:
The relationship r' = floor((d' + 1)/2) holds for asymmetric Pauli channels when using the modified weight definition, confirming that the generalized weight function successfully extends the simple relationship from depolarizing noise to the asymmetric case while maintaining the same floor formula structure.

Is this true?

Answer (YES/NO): NO